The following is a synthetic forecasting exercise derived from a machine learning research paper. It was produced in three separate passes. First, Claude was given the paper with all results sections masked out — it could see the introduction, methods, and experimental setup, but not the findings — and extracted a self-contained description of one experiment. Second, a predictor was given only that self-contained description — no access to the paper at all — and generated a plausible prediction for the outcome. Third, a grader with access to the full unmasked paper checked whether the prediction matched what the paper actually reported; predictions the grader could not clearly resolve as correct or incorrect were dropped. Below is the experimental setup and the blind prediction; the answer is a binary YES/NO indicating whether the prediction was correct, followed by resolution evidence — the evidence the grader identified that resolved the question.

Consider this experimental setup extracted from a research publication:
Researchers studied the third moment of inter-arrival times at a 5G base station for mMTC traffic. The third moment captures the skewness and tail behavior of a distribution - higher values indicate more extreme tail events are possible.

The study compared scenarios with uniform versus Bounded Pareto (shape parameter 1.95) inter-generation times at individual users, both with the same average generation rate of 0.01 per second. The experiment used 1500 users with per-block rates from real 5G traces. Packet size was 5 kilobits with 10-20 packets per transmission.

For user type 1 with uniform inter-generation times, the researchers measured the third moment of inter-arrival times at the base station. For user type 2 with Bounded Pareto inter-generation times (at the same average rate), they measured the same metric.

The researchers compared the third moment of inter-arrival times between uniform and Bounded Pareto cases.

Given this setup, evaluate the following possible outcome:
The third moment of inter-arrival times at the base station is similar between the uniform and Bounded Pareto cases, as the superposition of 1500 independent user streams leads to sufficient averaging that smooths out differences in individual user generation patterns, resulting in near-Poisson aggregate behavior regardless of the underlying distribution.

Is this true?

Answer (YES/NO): NO